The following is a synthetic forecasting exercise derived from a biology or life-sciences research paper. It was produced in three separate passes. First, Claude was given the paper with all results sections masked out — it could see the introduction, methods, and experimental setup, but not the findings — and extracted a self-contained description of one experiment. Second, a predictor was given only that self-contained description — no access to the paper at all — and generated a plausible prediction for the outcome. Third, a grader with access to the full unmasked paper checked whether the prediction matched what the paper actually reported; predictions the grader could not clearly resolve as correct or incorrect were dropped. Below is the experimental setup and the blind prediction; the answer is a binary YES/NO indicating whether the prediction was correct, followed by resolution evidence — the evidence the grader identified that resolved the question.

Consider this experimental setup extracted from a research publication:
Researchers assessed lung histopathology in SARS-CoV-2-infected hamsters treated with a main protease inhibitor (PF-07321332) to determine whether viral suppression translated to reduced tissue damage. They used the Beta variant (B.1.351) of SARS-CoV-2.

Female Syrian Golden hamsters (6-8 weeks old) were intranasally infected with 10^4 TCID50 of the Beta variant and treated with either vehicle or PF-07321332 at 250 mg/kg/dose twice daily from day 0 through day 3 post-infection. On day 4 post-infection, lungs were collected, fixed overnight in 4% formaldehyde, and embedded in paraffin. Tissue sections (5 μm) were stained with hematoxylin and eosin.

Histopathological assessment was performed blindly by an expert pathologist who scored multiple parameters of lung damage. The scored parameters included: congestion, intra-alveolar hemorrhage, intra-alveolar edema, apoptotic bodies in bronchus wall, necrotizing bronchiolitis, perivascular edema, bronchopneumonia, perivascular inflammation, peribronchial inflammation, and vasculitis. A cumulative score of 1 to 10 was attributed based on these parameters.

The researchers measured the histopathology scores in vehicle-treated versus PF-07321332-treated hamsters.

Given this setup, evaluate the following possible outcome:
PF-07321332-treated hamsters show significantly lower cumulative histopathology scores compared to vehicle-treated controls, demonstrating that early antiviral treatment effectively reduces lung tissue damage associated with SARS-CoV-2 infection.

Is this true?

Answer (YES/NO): YES